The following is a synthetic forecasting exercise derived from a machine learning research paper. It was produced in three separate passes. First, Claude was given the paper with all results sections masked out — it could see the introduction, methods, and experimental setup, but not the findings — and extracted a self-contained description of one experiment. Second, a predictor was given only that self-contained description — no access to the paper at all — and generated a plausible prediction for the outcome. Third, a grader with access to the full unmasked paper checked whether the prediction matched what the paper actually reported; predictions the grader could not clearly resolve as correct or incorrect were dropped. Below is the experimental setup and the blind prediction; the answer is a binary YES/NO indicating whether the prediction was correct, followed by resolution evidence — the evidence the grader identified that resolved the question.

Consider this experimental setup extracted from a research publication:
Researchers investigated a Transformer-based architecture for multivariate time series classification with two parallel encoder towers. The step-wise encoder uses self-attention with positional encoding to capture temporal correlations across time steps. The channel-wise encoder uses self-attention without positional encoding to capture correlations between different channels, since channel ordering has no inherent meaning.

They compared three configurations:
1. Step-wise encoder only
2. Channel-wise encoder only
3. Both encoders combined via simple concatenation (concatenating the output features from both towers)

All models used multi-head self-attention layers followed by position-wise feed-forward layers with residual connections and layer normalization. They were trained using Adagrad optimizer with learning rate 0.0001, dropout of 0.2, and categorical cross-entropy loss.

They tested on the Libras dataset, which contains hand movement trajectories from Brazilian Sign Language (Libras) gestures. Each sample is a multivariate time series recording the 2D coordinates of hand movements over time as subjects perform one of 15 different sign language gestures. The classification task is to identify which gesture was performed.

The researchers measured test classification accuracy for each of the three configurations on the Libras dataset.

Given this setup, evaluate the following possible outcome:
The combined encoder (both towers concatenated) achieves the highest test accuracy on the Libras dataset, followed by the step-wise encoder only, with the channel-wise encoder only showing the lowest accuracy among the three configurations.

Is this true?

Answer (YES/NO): NO